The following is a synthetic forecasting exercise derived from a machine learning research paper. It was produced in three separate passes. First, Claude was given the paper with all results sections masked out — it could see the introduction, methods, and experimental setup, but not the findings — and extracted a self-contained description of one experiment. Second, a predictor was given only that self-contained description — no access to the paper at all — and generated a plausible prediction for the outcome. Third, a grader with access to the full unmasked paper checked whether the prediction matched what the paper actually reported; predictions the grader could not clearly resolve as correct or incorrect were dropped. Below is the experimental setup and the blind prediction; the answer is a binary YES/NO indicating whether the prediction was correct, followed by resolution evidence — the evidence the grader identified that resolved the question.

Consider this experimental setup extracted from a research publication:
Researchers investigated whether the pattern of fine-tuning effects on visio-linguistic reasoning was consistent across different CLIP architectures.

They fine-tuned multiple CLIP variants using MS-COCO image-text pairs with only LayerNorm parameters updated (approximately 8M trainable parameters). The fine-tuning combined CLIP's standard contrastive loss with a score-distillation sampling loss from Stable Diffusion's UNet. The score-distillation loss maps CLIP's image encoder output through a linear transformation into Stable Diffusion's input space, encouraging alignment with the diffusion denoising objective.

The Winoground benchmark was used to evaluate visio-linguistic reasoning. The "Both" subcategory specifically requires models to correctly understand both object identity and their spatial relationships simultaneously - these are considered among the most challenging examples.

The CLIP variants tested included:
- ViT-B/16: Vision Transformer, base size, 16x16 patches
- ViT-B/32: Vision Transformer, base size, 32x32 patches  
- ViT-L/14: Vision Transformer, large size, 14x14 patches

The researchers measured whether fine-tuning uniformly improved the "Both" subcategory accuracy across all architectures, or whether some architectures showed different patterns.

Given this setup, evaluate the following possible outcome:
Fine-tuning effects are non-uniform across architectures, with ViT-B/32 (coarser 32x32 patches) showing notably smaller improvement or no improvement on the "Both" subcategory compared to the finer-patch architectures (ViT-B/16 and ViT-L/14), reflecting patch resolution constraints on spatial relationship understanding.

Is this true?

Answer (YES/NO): NO